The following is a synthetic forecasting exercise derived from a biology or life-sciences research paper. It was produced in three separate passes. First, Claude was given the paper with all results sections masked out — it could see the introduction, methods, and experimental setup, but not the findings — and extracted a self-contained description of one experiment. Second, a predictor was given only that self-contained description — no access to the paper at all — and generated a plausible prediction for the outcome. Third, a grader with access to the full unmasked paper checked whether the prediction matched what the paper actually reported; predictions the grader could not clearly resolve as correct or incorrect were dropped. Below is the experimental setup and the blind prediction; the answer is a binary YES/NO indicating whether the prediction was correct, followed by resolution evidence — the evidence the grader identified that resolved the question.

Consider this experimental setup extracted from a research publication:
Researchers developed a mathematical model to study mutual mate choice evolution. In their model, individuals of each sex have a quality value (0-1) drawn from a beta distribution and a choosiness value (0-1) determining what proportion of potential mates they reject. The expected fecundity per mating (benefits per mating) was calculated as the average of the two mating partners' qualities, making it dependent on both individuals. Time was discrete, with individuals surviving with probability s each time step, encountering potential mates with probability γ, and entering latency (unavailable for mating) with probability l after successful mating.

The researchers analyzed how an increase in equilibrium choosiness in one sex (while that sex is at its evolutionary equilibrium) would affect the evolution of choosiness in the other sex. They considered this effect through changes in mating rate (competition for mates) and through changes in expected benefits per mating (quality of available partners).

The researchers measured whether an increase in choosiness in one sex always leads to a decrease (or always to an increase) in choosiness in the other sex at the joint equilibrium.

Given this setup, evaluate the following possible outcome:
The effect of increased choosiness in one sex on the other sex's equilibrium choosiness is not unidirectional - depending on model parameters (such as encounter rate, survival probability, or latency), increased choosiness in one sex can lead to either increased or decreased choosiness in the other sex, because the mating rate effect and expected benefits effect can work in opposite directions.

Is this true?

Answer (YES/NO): YES